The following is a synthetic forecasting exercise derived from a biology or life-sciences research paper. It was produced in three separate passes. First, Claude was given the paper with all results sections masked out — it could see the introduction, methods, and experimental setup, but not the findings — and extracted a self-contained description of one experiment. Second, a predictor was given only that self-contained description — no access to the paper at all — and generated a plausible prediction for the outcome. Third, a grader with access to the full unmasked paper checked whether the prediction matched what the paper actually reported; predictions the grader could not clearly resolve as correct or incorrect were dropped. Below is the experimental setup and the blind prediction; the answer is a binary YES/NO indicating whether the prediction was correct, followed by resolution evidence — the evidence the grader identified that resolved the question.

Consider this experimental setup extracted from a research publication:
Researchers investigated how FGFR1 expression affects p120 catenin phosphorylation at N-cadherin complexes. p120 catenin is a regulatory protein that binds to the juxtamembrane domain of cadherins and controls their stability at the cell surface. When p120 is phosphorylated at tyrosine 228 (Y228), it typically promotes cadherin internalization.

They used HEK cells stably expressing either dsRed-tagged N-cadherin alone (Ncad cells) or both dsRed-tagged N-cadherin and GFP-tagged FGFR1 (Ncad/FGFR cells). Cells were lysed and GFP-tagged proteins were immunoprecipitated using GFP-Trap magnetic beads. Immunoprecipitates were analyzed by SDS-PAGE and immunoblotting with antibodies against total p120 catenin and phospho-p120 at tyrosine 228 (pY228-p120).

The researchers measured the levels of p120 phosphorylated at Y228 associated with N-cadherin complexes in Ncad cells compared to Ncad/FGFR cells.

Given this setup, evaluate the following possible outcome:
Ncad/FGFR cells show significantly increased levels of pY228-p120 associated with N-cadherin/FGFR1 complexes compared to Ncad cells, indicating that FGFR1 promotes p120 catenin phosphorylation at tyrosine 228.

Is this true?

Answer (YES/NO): NO